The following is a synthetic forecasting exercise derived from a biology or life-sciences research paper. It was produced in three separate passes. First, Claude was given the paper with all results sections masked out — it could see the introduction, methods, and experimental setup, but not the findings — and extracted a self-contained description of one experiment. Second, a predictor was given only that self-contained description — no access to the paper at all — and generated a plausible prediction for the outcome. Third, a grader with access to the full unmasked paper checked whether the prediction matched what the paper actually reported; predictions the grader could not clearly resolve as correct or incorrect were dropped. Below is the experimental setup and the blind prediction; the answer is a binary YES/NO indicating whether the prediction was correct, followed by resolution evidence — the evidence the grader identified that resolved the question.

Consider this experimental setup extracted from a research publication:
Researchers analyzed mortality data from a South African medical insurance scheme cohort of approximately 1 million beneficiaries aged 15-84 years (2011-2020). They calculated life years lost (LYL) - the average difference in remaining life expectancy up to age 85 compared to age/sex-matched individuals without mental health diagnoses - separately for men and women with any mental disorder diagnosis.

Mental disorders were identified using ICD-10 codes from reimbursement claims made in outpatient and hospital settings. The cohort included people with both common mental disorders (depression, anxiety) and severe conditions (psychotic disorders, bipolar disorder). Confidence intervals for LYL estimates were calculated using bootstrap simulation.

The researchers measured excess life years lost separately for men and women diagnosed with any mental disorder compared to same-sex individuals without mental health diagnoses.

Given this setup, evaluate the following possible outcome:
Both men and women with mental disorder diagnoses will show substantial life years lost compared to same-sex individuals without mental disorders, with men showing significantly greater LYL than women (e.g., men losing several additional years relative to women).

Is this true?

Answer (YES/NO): YES